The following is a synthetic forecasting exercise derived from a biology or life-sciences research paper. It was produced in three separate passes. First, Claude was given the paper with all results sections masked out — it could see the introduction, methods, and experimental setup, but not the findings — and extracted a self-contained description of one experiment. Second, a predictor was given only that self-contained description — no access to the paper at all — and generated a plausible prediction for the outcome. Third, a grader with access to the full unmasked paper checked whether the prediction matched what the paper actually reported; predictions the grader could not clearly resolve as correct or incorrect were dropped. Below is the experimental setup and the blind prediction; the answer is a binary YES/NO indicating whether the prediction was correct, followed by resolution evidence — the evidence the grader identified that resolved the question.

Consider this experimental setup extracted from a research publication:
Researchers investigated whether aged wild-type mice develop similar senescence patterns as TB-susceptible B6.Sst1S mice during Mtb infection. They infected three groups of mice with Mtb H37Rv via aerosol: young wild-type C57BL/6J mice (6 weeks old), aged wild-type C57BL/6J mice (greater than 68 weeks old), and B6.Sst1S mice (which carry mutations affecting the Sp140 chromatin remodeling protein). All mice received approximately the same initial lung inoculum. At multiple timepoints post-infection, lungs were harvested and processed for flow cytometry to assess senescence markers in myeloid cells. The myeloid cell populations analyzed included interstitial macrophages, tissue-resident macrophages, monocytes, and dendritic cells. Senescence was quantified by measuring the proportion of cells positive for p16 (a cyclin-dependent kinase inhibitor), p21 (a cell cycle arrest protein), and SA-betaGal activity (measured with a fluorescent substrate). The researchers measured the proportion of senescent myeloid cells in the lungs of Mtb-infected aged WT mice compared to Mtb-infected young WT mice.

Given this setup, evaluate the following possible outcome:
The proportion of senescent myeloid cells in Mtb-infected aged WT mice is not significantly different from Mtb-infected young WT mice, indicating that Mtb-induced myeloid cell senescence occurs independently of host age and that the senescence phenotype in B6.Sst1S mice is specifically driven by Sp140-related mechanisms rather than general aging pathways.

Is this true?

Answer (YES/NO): NO